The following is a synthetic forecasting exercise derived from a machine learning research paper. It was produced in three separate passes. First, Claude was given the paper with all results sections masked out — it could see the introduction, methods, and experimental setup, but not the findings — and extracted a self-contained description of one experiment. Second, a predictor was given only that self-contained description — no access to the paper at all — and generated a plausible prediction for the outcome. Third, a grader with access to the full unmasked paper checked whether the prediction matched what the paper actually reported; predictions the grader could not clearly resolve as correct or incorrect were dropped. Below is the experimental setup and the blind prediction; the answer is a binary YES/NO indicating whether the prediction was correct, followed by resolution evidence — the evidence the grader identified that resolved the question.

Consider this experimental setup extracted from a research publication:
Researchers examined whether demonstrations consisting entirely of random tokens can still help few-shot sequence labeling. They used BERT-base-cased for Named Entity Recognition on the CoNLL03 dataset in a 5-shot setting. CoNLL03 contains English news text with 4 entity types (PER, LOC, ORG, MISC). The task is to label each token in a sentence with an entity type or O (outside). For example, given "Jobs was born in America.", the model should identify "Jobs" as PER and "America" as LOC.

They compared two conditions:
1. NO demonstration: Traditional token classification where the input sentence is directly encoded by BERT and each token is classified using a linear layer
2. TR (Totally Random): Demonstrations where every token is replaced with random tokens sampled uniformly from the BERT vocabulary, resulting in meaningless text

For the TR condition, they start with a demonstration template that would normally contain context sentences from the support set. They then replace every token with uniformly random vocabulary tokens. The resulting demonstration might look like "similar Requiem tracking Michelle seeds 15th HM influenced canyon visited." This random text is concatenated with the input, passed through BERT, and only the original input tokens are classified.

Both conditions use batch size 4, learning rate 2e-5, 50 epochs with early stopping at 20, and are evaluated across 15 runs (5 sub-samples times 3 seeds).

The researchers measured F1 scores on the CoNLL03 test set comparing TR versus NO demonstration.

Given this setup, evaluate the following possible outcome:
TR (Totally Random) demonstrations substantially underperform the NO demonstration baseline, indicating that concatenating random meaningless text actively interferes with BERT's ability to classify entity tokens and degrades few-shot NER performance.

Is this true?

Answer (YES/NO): NO